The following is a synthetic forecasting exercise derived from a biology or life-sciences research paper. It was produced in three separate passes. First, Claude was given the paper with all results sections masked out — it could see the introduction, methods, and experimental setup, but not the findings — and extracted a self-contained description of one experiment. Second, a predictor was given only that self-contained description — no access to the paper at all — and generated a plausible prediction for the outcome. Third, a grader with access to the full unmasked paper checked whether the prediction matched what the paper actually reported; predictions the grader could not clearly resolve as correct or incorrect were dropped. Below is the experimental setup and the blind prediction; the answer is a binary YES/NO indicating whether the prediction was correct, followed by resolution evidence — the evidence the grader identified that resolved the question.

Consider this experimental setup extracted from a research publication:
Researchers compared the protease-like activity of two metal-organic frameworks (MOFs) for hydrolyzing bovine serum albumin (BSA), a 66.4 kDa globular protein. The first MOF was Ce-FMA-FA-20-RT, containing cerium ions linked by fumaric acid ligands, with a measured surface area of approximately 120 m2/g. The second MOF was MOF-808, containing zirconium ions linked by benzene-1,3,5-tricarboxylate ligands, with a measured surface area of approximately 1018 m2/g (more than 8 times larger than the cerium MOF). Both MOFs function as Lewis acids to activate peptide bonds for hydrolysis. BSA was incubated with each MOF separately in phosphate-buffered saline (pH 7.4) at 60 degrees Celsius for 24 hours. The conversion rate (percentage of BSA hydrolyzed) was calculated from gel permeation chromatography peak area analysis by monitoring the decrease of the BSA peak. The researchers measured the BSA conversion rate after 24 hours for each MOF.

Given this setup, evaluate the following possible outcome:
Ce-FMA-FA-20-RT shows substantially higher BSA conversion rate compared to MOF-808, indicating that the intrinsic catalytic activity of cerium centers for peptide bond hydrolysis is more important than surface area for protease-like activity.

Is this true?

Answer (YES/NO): YES